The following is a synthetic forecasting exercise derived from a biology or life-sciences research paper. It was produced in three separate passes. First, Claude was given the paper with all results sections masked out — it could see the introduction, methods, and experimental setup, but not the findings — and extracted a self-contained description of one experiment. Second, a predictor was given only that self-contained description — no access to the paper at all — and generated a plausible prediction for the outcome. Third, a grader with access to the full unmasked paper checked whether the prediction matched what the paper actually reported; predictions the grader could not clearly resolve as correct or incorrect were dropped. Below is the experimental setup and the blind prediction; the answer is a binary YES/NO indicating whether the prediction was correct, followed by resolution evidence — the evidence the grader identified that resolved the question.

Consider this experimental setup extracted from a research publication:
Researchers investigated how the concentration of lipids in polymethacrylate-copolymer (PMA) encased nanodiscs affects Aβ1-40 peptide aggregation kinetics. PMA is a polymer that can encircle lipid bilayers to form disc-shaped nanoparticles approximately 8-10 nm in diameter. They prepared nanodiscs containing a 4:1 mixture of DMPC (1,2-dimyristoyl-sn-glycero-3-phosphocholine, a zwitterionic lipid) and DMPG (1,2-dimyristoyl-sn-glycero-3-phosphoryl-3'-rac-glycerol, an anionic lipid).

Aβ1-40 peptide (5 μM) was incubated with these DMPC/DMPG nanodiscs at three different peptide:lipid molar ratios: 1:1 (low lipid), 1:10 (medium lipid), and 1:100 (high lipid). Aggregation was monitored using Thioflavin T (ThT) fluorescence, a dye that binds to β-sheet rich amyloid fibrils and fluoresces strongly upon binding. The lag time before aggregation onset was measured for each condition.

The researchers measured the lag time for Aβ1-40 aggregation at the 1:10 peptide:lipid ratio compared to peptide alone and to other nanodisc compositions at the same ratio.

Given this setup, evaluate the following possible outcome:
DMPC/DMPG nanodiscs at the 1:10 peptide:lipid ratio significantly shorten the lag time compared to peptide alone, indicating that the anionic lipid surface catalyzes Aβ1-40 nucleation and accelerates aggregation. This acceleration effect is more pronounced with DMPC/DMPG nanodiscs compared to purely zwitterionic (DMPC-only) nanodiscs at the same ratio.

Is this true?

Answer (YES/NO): NO